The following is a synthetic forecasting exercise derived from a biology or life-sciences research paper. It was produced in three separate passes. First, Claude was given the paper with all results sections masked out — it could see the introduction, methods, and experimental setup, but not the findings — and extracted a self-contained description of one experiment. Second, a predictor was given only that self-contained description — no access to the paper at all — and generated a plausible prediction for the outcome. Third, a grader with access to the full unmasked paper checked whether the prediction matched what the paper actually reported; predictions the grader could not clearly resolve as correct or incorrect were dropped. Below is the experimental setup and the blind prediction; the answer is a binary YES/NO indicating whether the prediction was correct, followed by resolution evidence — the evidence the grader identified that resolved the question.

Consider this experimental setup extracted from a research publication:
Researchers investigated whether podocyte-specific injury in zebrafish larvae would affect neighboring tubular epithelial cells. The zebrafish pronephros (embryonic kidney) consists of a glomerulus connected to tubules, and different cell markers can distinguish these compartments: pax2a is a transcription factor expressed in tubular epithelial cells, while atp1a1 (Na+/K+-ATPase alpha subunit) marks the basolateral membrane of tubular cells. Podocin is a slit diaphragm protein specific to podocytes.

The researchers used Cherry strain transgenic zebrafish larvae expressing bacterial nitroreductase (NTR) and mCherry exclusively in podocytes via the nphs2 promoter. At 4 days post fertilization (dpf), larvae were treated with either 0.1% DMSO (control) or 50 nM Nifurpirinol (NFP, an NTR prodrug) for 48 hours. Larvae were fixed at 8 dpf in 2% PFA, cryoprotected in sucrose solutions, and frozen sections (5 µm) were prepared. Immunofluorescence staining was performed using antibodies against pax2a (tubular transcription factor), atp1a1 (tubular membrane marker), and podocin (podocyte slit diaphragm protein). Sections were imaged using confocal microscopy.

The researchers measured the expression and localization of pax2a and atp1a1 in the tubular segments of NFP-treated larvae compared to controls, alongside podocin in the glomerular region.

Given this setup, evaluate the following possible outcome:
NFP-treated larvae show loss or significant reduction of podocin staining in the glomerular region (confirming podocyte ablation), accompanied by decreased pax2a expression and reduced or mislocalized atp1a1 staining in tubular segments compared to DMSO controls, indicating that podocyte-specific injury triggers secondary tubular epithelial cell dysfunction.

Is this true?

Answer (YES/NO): NO